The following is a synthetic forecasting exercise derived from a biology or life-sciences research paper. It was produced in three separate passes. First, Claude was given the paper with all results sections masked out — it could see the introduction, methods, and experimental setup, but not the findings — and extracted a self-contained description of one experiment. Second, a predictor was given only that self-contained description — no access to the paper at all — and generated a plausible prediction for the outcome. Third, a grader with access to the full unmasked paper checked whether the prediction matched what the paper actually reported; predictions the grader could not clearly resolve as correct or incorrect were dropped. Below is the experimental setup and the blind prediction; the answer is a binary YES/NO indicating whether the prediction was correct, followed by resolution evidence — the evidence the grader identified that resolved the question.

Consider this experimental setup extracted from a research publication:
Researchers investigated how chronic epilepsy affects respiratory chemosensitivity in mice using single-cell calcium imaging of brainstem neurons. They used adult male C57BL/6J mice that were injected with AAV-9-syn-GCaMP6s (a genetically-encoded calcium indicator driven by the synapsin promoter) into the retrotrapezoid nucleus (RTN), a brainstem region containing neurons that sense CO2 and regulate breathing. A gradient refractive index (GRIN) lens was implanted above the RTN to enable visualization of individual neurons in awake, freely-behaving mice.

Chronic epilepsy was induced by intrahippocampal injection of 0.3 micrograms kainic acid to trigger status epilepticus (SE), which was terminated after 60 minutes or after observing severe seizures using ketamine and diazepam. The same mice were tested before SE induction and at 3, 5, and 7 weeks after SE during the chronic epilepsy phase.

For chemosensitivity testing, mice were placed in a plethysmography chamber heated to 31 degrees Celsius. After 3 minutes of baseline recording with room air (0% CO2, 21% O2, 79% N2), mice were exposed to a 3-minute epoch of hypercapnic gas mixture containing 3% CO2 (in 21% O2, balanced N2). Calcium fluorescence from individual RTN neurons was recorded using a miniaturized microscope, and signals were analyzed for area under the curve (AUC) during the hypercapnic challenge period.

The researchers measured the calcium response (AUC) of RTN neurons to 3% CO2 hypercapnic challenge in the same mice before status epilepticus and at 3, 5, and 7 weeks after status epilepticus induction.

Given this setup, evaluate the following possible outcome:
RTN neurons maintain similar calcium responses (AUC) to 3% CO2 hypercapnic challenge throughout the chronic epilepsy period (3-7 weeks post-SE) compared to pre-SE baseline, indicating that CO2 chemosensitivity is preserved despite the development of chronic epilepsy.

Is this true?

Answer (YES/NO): NO